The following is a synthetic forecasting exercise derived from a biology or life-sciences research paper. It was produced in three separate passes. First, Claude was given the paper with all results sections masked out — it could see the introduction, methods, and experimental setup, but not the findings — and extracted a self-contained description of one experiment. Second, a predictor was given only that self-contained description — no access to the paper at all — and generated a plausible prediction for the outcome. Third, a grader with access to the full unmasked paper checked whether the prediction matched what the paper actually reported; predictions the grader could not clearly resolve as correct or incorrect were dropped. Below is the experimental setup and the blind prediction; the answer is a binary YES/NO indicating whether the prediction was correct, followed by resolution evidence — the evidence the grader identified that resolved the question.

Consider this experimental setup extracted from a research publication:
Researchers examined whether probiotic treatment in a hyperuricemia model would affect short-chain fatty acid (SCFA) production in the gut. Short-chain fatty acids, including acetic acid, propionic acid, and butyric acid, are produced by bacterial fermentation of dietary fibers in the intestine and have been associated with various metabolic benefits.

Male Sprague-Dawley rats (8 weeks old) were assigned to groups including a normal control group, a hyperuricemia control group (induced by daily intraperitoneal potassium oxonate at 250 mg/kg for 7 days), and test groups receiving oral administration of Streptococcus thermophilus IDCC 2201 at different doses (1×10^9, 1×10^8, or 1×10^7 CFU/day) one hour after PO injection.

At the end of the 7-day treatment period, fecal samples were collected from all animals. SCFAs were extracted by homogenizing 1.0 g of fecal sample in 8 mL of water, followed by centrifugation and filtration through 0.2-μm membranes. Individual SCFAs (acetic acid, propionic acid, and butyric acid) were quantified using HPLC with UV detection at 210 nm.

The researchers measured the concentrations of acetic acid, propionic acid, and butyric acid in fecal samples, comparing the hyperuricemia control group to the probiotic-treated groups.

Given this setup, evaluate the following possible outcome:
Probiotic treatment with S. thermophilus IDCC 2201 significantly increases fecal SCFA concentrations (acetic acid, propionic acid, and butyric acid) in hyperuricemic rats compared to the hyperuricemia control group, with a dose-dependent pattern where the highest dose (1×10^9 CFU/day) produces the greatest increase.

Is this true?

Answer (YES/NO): NO